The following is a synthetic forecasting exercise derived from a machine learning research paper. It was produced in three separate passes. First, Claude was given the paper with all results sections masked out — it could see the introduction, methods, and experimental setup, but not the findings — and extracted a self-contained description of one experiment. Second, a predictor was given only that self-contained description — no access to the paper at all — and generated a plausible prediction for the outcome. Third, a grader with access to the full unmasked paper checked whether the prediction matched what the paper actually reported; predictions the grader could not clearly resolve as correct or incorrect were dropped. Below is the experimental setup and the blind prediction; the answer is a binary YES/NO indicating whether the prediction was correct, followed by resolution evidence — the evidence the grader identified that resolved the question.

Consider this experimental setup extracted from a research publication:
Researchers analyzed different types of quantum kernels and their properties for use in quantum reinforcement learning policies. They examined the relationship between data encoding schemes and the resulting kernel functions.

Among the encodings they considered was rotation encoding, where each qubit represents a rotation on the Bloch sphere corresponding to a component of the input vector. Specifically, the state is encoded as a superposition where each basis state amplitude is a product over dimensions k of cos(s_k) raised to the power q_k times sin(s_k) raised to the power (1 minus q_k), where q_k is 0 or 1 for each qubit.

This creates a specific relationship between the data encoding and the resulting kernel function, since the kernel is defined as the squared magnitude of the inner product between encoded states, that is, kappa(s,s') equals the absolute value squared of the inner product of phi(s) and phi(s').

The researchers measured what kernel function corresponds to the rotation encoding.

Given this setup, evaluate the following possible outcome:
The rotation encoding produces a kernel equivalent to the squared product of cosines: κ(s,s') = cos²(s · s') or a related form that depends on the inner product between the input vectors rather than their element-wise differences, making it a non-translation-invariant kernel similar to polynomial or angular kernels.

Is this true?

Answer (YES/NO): NO